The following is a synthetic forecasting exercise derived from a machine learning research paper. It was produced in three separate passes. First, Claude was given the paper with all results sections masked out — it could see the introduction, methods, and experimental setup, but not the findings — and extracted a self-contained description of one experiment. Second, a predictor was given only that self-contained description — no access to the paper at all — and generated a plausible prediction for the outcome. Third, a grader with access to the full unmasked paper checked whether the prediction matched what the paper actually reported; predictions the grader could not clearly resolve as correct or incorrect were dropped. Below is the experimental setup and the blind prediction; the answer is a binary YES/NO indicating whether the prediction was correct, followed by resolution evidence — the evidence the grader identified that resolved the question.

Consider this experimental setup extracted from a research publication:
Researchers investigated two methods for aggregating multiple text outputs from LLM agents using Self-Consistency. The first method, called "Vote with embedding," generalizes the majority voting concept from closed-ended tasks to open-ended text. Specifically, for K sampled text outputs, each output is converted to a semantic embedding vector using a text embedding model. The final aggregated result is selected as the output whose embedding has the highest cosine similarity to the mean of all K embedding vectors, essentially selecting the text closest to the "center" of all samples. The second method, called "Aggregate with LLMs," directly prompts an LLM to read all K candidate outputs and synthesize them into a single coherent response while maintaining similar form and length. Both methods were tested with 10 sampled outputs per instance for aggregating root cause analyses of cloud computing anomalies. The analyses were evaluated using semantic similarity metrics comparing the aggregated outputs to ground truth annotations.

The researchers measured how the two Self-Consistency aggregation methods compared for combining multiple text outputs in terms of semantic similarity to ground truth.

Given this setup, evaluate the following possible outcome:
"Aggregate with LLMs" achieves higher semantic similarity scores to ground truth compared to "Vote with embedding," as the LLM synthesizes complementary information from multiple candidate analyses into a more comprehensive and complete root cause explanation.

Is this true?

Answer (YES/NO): YES